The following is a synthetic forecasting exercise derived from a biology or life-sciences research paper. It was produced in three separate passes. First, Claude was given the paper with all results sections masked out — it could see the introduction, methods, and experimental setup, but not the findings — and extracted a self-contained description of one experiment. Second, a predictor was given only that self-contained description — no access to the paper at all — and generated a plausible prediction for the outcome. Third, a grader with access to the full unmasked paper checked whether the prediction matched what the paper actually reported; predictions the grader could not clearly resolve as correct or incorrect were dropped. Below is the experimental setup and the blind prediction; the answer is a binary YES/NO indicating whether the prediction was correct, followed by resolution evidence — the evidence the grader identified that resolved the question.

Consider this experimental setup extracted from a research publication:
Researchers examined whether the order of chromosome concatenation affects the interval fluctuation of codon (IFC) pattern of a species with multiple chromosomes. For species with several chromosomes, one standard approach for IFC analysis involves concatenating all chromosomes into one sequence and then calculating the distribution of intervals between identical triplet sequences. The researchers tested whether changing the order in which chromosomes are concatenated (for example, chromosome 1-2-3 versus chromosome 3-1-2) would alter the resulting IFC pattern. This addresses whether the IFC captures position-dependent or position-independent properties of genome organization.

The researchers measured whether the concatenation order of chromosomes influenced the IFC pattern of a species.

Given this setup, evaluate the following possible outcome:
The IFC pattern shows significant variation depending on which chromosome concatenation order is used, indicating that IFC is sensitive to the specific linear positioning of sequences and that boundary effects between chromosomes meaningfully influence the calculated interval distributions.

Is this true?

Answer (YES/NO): NO